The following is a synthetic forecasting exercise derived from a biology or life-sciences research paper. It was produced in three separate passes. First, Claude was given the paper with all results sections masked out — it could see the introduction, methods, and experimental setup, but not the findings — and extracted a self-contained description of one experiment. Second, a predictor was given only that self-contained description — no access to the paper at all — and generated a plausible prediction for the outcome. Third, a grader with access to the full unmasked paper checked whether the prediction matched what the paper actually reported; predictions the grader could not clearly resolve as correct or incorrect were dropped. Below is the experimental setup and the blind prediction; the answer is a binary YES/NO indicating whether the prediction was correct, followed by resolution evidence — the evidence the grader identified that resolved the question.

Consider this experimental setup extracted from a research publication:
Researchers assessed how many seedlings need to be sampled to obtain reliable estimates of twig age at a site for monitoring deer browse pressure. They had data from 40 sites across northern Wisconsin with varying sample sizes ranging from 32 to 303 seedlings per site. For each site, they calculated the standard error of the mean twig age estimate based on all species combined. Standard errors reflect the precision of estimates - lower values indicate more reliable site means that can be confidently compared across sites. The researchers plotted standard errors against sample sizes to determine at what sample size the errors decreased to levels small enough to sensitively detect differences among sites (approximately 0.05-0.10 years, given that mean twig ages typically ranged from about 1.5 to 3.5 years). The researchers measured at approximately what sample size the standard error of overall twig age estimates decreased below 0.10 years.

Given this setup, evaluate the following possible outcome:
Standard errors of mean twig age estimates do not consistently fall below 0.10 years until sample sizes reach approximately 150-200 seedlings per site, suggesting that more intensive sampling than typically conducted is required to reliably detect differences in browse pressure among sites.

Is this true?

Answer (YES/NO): NO